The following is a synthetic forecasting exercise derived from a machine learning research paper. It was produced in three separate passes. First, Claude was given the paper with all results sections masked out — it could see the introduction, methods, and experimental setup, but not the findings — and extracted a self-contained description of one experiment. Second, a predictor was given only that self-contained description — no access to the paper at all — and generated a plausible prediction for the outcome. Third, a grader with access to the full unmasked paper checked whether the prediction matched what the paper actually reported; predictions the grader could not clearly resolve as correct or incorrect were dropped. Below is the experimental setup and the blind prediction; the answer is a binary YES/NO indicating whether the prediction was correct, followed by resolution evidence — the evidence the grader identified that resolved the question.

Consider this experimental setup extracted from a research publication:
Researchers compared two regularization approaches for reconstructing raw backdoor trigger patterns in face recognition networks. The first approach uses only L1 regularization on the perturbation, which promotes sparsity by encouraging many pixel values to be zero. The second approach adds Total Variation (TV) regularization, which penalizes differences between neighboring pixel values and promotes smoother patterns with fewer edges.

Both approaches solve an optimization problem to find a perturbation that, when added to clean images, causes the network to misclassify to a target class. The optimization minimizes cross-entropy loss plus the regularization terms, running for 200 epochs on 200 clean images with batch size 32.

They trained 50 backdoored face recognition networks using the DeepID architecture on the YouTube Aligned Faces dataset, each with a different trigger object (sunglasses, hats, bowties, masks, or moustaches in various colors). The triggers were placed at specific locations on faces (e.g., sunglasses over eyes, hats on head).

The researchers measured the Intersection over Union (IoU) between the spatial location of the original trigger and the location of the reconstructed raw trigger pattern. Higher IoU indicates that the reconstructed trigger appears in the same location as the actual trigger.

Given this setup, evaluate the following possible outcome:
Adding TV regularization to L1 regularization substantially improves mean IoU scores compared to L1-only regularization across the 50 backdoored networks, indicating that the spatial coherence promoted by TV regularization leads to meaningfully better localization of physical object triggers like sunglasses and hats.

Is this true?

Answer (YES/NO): NO